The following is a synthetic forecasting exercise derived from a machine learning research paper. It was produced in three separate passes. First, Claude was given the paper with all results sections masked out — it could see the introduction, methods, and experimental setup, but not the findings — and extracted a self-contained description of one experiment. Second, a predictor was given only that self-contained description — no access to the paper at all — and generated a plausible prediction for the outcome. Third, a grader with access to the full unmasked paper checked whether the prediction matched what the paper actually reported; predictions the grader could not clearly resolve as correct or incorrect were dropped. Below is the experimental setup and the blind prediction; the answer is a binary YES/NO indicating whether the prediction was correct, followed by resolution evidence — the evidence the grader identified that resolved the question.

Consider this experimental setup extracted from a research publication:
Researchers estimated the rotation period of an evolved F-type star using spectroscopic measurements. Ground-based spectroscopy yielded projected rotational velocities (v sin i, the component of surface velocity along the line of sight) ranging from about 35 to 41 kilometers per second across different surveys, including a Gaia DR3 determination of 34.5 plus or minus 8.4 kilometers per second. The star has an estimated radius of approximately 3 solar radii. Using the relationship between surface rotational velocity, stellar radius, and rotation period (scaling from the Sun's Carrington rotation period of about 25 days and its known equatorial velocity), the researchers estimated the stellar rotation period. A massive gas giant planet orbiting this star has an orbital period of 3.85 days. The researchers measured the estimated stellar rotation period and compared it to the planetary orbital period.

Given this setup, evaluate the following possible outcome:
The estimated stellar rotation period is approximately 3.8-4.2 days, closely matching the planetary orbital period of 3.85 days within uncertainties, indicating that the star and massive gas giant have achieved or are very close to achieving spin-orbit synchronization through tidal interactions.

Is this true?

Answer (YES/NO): NO